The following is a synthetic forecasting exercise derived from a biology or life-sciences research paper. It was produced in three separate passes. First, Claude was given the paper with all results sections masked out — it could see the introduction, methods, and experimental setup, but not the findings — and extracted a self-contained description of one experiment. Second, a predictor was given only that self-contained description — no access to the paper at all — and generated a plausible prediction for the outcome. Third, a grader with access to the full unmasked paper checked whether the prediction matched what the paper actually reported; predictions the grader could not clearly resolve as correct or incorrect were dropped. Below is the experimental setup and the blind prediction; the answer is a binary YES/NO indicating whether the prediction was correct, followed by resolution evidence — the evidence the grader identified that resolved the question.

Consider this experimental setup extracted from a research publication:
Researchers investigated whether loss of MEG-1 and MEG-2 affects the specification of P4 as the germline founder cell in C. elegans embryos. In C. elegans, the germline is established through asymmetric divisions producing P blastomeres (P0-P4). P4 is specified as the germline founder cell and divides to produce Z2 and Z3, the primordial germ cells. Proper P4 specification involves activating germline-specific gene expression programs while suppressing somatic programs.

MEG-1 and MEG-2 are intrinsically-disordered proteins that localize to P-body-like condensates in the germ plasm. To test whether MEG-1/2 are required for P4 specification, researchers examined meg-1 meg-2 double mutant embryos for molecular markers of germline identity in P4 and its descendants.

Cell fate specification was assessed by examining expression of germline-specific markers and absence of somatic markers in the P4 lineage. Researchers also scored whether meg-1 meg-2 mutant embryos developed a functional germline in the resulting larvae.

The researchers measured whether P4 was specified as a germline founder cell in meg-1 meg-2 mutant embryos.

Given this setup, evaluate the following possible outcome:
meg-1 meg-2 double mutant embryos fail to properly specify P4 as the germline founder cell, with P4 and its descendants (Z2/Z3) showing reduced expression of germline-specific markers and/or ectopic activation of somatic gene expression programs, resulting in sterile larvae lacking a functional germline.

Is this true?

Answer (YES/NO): YES